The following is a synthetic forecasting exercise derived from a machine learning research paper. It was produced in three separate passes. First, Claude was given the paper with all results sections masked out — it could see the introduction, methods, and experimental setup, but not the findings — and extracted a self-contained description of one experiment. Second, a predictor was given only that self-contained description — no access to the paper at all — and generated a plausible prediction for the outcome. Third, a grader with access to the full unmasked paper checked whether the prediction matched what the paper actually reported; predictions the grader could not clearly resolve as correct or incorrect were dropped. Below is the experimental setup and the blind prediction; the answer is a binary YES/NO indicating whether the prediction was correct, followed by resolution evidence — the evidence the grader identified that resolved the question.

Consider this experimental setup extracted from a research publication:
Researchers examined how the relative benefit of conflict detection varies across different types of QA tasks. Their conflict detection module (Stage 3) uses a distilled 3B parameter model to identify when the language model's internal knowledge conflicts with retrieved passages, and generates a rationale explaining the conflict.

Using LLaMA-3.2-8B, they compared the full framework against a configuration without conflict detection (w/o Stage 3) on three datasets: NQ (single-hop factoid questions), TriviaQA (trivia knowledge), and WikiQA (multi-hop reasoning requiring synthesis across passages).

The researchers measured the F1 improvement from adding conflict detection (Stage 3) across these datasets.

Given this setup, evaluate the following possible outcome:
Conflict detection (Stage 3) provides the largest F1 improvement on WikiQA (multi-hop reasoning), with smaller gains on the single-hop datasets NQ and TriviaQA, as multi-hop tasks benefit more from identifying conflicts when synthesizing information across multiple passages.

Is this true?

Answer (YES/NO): NO